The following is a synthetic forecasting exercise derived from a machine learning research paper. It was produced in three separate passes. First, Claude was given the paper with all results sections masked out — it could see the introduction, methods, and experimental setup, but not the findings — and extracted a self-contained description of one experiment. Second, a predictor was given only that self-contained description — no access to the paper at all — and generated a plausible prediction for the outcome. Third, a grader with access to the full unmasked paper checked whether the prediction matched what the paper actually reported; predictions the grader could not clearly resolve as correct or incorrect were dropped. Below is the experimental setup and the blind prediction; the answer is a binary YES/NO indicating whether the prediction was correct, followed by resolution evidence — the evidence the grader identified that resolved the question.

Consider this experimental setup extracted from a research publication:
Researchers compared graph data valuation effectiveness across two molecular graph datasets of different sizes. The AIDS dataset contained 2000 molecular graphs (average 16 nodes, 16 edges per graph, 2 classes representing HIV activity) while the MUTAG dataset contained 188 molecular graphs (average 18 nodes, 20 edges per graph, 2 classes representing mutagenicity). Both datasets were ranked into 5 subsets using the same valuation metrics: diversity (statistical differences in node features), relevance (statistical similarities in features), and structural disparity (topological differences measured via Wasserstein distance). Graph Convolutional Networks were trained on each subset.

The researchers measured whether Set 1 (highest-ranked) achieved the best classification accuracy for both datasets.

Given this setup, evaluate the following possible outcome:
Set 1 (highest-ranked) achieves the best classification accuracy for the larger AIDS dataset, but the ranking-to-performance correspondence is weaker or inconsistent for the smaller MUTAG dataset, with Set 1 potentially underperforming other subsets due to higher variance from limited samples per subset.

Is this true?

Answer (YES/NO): NO